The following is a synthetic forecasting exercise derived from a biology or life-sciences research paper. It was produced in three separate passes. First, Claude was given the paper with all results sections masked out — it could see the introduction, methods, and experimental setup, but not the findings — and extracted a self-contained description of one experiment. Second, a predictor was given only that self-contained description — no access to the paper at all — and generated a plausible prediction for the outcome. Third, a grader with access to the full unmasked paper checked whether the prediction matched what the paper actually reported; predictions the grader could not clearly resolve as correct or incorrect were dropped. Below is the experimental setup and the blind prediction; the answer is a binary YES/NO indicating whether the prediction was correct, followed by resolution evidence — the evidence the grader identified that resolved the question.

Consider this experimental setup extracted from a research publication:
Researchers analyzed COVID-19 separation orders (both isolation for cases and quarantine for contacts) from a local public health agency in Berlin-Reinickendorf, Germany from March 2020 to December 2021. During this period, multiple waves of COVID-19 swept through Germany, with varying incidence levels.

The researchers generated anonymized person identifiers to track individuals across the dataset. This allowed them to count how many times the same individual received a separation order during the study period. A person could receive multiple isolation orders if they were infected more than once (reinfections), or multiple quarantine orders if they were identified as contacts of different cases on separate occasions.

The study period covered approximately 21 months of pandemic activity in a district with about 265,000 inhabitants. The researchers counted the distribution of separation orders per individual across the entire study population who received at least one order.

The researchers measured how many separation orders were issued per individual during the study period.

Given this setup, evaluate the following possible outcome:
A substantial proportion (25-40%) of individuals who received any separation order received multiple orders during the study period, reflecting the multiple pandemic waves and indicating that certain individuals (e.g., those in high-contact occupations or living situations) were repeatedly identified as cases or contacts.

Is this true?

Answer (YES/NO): NO